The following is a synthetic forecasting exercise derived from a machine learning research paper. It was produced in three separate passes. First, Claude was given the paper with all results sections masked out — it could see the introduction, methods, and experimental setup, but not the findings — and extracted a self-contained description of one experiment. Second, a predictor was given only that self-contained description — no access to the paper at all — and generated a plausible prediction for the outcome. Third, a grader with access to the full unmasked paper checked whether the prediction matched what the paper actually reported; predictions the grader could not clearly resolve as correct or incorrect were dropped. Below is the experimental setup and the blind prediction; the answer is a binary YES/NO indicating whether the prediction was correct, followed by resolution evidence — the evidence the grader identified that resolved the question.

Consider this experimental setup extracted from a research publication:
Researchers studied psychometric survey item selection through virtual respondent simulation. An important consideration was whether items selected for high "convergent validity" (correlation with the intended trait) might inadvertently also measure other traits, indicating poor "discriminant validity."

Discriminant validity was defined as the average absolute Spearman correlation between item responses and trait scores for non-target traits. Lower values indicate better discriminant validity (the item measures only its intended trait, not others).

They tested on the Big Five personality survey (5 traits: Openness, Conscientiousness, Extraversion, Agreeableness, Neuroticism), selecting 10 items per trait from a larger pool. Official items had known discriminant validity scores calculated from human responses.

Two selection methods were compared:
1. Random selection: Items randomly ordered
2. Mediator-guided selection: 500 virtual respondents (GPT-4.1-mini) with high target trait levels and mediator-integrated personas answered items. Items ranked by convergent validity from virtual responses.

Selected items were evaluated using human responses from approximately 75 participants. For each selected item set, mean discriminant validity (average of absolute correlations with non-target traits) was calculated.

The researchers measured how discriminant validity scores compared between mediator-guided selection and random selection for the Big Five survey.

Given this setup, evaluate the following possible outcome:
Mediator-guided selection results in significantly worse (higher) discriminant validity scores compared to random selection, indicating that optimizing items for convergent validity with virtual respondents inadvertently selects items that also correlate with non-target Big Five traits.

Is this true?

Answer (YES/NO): NO